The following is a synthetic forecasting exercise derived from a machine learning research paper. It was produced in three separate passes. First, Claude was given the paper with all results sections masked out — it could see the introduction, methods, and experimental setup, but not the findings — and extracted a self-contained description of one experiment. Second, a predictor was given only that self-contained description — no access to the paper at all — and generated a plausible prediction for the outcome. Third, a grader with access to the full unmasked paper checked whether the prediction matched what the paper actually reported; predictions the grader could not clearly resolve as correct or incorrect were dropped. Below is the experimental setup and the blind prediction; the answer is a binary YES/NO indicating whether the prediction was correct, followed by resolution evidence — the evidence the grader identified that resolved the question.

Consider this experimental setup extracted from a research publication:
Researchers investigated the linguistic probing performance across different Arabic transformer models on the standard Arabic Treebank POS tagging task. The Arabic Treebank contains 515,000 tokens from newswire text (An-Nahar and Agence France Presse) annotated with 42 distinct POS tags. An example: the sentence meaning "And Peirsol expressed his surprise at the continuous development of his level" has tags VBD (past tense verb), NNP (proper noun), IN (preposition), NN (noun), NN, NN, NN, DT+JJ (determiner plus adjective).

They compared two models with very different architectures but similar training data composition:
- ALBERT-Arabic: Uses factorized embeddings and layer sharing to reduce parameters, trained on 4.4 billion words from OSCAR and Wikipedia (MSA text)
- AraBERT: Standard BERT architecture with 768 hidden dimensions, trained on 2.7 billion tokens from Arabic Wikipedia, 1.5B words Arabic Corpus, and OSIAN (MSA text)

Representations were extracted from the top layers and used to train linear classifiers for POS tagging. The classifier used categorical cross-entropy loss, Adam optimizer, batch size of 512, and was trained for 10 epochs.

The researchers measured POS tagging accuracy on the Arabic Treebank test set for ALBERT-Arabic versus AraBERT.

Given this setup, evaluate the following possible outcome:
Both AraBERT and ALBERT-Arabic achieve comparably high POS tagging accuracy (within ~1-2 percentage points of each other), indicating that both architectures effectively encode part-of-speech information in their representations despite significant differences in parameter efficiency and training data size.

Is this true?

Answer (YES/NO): YES